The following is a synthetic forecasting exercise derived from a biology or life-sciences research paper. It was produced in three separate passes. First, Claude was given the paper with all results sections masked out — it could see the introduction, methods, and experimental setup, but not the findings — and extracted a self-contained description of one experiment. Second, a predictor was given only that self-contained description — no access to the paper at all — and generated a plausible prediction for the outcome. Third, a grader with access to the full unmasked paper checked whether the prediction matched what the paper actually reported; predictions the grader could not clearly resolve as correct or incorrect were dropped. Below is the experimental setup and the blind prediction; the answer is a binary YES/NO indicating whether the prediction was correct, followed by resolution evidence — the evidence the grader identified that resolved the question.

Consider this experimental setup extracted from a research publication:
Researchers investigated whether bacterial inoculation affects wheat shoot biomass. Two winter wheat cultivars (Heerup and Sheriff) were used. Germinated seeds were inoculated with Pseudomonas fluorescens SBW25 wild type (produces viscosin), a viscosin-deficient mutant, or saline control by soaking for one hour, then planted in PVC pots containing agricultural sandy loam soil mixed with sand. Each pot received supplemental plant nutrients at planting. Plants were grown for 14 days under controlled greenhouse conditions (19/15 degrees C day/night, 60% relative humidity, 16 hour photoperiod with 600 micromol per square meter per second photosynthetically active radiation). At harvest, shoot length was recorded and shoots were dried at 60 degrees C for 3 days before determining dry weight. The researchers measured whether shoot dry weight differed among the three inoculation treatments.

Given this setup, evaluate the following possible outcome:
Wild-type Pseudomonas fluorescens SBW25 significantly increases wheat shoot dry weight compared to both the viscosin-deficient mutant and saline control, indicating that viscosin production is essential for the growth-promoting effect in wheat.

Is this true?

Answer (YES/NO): NO